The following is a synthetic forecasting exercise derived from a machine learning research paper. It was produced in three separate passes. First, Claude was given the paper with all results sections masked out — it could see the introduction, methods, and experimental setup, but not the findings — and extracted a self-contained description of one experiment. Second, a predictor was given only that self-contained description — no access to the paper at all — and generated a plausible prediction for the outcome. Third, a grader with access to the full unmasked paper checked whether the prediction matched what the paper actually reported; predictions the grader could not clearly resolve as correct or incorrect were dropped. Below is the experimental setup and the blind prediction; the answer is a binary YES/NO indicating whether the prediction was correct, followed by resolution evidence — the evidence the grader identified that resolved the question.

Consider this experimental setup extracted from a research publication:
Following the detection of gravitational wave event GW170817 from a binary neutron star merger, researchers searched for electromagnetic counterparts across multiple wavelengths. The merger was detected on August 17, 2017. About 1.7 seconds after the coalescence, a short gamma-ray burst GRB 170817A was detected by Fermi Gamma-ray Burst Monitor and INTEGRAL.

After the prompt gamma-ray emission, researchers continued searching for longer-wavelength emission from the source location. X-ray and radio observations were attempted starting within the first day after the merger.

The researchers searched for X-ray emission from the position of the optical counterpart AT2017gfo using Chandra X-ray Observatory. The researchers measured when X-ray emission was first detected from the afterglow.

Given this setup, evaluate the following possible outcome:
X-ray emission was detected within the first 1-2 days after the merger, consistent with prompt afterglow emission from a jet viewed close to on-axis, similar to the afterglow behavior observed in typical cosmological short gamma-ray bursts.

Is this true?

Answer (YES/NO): NO